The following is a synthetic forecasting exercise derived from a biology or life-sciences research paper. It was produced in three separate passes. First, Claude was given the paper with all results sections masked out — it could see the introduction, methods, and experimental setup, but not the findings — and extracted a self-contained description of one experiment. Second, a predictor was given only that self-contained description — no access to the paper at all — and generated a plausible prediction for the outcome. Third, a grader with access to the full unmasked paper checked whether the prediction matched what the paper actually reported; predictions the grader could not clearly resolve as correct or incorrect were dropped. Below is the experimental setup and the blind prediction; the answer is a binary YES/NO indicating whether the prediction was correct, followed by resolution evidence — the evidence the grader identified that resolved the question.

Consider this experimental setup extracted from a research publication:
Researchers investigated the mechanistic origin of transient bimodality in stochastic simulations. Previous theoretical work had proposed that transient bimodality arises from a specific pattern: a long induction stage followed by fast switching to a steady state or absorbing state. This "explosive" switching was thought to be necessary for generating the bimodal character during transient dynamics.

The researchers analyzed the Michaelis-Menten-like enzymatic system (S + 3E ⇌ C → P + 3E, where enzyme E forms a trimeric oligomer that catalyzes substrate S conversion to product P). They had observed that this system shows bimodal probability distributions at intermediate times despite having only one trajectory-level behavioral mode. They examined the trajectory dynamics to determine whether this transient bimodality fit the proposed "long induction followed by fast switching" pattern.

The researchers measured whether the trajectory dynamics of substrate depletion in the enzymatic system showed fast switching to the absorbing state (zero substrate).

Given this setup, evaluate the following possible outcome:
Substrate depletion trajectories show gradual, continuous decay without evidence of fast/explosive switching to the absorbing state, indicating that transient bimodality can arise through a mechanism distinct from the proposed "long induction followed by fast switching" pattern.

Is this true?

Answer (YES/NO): YES